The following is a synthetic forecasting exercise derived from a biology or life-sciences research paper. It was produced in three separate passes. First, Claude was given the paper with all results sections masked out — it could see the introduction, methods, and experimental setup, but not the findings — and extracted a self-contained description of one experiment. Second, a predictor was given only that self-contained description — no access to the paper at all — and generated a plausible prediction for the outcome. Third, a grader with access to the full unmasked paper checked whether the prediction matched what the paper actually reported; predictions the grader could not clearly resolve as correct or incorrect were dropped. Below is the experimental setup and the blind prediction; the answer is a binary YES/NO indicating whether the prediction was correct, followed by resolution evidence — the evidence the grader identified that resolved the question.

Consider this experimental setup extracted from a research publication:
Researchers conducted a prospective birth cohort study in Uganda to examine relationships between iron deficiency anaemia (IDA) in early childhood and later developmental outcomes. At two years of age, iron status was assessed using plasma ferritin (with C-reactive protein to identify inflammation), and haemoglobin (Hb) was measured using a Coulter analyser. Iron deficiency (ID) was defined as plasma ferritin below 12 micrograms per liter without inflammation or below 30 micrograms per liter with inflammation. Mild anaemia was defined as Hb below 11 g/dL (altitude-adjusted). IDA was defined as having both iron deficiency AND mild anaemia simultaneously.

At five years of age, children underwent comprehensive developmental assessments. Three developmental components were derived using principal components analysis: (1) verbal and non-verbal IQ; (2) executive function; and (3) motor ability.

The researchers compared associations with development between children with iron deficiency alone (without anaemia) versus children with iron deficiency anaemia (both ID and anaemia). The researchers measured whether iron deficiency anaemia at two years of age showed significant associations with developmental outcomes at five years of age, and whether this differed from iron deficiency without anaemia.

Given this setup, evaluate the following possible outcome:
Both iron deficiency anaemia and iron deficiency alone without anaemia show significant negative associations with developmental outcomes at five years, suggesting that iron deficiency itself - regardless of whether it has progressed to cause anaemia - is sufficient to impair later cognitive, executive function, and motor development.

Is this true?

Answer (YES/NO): NO